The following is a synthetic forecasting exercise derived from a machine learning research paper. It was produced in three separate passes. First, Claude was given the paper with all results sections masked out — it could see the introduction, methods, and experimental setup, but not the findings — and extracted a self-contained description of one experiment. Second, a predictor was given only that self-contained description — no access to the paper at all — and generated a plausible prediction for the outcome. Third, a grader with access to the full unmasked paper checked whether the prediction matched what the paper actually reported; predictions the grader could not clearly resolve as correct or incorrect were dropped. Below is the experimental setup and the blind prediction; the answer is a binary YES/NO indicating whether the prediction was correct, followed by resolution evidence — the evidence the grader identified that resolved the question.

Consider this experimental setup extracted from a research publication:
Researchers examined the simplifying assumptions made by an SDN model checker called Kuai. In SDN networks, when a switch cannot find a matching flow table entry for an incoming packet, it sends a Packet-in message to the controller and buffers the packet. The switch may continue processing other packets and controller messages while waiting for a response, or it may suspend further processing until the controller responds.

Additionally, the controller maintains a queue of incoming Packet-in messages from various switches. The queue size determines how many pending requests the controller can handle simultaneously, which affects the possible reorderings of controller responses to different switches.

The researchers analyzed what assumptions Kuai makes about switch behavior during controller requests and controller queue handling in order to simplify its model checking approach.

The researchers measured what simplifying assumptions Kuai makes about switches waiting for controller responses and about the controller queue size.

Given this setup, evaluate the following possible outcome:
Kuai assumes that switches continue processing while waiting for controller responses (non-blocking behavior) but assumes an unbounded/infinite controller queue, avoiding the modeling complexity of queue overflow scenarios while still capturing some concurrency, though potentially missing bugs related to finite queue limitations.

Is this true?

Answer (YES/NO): NO